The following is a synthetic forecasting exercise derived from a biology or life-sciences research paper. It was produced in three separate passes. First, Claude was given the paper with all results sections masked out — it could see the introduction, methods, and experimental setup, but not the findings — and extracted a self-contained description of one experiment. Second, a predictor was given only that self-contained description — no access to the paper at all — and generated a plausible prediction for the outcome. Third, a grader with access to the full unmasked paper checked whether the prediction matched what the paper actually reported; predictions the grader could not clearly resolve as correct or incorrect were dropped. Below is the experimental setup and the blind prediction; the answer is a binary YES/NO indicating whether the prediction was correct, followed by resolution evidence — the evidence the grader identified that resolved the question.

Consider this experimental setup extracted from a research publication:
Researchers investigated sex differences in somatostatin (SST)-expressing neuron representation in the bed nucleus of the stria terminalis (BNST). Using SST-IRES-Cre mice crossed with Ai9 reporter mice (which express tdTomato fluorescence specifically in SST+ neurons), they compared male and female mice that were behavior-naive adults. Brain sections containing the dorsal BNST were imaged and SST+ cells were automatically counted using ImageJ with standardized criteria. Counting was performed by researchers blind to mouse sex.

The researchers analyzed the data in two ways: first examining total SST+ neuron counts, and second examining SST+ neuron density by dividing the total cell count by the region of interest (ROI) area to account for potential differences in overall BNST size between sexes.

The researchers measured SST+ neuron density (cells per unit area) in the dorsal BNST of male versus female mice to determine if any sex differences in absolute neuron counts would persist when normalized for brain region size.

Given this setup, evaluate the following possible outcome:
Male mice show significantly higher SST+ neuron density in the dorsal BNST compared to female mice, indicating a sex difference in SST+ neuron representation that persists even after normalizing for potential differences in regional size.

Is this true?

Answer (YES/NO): NO